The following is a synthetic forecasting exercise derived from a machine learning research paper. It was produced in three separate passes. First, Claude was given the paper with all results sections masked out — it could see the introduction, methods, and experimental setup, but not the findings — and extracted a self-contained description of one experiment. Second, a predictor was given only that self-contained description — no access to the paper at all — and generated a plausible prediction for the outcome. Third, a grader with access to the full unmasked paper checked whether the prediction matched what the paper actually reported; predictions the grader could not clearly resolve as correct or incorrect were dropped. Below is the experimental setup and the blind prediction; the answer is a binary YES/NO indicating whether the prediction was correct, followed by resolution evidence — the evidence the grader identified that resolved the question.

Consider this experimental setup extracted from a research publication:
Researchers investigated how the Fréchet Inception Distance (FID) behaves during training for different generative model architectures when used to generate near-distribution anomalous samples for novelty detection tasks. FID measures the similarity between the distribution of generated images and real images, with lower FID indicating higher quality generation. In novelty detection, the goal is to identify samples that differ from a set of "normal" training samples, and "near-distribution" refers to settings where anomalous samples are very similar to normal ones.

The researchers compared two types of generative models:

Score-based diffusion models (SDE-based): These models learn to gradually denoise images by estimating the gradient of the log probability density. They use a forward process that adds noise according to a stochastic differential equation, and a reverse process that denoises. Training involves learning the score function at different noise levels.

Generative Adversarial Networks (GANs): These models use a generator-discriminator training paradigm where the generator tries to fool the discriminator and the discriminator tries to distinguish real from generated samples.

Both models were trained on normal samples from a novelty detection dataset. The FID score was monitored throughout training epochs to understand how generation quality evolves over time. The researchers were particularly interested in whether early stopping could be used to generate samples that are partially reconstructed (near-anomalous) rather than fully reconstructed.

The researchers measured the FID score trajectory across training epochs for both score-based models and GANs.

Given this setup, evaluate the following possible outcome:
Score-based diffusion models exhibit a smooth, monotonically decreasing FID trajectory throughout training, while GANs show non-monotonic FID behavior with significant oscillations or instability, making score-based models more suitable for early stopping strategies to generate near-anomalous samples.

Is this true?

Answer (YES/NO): YES